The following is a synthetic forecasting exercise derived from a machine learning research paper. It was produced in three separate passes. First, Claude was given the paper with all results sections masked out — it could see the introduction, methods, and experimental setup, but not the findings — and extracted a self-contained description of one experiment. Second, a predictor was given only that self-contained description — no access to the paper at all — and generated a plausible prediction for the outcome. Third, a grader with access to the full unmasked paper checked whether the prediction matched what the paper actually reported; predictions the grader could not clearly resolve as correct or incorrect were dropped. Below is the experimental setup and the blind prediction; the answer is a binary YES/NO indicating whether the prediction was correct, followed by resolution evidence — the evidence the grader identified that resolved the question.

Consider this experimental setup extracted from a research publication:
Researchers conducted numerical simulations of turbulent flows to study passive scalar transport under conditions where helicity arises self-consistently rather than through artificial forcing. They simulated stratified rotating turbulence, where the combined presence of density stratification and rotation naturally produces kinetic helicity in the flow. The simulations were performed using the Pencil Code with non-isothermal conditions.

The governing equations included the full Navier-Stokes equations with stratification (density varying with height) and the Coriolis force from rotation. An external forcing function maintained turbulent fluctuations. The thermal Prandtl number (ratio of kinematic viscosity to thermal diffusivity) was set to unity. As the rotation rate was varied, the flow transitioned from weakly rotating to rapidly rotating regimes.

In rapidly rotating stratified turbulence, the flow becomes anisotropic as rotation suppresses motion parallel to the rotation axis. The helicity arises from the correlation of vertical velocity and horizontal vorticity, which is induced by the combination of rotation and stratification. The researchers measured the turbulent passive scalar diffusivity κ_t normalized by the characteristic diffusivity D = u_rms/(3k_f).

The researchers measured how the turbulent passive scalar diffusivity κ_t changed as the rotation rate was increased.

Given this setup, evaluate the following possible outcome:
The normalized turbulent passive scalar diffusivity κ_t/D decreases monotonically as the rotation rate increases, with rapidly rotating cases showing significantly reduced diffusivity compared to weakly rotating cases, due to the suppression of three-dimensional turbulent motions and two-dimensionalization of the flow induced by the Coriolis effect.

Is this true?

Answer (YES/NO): YES